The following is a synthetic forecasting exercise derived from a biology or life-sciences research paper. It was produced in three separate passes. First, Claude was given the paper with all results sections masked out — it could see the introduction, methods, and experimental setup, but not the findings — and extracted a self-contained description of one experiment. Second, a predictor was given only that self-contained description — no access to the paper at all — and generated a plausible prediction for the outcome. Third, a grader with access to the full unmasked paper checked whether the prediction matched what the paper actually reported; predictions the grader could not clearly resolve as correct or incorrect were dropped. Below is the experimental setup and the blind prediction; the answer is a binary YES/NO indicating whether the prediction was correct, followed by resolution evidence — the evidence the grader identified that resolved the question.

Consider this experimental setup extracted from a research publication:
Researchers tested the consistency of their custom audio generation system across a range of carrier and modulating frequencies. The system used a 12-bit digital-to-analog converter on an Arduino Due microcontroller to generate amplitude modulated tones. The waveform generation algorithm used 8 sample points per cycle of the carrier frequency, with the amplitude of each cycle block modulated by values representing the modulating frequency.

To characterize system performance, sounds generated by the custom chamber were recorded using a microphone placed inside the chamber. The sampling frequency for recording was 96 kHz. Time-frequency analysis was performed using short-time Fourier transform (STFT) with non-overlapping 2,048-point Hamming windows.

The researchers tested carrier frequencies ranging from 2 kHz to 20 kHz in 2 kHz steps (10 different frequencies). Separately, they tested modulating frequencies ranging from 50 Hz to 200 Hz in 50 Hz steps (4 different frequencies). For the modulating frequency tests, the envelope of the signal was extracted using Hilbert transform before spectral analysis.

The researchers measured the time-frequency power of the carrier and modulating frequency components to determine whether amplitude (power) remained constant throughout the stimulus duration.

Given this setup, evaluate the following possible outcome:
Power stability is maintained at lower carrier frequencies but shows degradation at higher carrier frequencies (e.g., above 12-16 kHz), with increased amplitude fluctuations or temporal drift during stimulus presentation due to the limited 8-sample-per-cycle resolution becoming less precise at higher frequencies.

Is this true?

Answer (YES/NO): NO